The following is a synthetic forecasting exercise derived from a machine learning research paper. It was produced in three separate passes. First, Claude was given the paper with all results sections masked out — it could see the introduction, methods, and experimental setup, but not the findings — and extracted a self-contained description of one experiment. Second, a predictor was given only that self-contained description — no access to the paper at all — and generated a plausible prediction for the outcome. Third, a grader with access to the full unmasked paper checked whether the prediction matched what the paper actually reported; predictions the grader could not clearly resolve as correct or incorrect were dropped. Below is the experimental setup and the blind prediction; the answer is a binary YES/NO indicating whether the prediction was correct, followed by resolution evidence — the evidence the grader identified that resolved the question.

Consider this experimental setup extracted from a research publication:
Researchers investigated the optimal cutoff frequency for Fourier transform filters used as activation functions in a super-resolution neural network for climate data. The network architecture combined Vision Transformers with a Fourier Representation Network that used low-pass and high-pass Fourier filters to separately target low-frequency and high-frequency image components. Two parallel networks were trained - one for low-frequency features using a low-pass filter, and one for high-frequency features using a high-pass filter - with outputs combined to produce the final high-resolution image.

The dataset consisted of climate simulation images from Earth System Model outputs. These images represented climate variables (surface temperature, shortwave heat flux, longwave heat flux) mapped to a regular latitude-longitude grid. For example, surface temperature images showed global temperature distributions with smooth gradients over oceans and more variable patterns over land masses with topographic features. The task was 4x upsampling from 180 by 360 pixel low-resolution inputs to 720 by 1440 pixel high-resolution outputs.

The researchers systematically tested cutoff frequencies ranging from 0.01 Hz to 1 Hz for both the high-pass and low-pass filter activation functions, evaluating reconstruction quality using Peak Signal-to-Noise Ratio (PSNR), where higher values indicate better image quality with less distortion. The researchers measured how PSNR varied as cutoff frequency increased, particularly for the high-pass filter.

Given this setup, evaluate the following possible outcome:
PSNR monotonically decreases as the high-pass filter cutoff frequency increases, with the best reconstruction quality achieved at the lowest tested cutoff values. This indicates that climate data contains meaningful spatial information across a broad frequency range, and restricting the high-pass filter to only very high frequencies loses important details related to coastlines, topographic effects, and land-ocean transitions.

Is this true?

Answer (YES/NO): NO